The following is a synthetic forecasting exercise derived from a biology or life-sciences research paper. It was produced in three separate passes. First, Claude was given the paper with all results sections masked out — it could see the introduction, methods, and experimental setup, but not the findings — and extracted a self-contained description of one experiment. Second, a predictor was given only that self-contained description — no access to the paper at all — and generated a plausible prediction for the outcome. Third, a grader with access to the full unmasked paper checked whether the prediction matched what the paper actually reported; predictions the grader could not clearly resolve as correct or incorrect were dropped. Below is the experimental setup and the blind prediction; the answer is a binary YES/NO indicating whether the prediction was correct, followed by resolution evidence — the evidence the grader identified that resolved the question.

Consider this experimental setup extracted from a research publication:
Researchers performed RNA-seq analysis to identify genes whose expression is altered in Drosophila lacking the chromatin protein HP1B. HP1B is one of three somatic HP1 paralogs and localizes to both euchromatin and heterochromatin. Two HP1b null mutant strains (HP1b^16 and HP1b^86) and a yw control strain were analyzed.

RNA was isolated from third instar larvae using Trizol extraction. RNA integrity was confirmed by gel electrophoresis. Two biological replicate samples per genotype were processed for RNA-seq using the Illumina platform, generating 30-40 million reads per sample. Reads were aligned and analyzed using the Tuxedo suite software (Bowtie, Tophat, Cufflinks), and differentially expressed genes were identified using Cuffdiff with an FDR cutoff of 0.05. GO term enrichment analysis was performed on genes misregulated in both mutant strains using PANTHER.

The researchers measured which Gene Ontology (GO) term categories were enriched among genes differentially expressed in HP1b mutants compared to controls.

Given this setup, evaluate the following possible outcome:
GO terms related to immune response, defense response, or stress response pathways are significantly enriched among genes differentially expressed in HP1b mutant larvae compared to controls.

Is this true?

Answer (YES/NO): NO